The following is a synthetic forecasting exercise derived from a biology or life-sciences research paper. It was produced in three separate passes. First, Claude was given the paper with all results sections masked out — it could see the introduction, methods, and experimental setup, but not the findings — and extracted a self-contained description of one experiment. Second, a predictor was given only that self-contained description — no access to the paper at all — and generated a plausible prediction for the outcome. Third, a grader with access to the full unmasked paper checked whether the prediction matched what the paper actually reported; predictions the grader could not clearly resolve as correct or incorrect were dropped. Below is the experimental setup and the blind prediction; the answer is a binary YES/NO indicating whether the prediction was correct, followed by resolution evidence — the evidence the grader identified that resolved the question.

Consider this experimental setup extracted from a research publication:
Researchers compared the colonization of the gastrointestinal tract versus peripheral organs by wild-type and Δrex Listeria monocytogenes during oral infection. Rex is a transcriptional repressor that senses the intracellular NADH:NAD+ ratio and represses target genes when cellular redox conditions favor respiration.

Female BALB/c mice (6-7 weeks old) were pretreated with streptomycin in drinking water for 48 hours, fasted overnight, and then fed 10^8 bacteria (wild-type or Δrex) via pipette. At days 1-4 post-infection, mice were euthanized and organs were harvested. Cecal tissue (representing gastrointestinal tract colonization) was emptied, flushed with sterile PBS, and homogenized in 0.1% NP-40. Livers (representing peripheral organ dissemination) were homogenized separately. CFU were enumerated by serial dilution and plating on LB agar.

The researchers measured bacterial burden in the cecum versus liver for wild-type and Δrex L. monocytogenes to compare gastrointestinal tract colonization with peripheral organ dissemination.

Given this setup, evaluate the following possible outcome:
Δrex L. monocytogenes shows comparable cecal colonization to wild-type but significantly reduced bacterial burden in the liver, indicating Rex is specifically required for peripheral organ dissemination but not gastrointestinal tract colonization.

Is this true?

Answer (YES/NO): NO